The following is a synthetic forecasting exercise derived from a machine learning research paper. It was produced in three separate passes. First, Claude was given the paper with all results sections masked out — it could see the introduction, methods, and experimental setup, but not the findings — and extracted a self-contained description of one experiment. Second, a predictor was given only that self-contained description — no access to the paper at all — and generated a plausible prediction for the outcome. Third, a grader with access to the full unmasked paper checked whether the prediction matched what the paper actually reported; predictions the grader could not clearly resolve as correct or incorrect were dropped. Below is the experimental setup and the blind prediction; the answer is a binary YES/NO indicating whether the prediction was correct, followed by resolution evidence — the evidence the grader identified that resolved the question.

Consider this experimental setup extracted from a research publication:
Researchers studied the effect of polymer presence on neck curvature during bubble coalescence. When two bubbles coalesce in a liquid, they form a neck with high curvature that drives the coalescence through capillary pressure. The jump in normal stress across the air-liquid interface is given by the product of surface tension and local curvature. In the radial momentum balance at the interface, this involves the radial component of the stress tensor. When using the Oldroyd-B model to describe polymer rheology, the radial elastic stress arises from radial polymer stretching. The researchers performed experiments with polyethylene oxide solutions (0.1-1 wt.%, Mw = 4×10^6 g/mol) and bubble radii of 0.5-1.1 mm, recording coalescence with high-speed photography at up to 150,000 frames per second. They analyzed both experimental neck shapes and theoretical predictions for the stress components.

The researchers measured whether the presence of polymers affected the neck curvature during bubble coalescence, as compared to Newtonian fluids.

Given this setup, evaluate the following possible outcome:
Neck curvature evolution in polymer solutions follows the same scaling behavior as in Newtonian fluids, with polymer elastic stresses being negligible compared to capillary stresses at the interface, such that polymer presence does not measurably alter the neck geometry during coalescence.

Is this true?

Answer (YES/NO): NO